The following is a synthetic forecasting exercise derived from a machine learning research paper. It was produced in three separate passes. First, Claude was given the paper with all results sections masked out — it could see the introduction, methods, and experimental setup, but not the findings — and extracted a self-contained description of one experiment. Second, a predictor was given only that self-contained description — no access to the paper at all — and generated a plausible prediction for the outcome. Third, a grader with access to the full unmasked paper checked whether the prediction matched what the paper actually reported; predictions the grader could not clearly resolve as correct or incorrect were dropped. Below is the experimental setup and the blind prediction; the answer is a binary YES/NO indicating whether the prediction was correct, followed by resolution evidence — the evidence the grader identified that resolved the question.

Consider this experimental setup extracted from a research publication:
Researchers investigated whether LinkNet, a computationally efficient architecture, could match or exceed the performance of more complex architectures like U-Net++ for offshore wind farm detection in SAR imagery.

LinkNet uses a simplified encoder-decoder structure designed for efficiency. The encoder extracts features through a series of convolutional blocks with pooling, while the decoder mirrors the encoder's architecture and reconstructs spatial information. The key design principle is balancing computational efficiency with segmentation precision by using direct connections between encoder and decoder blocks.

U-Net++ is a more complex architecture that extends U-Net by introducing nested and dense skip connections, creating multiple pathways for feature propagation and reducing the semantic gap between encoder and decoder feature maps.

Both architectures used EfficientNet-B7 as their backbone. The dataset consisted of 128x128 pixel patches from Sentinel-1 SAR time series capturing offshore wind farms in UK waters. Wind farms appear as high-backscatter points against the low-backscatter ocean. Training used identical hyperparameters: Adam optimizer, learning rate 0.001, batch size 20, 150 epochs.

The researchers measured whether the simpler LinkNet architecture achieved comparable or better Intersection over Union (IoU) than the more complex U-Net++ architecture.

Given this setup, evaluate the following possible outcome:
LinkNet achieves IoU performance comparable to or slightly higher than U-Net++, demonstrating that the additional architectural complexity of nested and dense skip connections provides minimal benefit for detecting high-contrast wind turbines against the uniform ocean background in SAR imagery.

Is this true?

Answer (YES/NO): YES